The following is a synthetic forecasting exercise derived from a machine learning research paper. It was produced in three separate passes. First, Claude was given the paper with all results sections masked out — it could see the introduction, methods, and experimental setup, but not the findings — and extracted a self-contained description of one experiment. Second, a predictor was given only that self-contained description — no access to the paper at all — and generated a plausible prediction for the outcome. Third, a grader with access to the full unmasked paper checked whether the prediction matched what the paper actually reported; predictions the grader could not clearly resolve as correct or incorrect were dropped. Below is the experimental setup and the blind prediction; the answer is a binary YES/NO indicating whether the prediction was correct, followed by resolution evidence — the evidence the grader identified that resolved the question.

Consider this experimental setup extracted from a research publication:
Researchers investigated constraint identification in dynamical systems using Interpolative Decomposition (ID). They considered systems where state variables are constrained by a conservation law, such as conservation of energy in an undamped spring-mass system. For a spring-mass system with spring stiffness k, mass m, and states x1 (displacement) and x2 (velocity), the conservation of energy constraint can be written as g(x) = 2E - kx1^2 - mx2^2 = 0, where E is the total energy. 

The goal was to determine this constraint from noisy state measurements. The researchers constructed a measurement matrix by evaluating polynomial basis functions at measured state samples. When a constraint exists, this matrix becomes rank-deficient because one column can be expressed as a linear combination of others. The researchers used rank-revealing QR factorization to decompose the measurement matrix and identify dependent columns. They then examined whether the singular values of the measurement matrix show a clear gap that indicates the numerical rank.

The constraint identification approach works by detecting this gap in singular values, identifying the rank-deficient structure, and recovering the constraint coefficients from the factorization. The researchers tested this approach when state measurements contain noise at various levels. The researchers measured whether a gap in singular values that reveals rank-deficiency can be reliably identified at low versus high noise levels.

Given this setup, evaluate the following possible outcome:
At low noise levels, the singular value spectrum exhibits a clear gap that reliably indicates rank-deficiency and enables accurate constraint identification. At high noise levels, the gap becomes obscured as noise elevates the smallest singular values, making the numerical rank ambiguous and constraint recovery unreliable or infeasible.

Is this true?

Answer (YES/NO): YES